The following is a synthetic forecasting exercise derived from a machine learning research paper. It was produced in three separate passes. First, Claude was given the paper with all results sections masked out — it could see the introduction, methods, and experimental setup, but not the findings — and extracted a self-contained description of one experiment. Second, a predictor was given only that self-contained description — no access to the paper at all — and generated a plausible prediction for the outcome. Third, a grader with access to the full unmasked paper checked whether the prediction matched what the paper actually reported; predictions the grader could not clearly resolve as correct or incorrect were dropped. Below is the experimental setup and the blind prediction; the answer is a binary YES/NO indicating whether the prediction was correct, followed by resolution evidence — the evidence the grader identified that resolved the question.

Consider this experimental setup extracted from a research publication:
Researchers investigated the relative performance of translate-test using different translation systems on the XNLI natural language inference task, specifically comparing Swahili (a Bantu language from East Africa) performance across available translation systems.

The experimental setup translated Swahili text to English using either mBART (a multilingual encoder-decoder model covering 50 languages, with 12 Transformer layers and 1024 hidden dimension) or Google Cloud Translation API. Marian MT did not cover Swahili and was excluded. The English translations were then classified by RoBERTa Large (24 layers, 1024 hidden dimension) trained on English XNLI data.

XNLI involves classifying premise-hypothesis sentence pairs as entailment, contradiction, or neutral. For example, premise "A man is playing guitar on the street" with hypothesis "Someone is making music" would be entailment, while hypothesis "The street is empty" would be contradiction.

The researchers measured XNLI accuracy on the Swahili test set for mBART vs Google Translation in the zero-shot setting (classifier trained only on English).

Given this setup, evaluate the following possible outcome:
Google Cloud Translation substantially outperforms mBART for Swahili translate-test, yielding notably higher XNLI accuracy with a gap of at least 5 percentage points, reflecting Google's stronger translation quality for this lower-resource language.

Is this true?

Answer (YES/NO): YES